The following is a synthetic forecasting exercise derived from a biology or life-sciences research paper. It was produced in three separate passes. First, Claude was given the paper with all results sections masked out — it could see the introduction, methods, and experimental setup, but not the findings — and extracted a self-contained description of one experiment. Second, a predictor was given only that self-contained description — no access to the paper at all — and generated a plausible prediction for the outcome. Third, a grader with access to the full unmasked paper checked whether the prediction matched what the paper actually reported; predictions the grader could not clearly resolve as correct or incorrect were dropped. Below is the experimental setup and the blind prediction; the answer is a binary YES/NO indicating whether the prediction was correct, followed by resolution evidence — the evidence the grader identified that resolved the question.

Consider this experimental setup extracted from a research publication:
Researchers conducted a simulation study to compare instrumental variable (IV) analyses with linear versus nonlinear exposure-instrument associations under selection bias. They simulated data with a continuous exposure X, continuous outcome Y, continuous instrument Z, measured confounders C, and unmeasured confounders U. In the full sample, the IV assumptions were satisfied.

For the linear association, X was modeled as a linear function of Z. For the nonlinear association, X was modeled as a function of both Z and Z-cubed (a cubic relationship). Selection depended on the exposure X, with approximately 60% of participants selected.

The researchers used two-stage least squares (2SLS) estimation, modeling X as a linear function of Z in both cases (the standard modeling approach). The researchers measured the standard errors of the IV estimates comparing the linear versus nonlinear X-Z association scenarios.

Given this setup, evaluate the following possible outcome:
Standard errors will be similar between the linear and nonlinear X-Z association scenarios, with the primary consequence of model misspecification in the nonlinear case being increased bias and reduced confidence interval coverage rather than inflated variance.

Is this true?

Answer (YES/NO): NO